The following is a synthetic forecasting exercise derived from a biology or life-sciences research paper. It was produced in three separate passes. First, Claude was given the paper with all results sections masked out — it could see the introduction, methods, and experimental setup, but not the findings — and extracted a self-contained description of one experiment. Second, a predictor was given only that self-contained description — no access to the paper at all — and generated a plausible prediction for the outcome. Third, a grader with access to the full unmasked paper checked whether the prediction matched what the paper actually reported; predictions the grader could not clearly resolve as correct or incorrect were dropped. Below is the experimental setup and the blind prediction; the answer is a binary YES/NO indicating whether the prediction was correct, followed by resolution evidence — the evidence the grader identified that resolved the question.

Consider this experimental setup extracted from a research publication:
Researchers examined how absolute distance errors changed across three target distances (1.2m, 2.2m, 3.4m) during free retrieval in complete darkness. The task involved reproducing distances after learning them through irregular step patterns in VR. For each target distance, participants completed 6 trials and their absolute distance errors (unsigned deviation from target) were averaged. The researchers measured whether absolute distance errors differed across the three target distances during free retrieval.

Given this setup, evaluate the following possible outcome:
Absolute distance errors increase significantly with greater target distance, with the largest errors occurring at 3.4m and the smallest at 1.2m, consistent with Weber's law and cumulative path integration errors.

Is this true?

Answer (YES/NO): YES